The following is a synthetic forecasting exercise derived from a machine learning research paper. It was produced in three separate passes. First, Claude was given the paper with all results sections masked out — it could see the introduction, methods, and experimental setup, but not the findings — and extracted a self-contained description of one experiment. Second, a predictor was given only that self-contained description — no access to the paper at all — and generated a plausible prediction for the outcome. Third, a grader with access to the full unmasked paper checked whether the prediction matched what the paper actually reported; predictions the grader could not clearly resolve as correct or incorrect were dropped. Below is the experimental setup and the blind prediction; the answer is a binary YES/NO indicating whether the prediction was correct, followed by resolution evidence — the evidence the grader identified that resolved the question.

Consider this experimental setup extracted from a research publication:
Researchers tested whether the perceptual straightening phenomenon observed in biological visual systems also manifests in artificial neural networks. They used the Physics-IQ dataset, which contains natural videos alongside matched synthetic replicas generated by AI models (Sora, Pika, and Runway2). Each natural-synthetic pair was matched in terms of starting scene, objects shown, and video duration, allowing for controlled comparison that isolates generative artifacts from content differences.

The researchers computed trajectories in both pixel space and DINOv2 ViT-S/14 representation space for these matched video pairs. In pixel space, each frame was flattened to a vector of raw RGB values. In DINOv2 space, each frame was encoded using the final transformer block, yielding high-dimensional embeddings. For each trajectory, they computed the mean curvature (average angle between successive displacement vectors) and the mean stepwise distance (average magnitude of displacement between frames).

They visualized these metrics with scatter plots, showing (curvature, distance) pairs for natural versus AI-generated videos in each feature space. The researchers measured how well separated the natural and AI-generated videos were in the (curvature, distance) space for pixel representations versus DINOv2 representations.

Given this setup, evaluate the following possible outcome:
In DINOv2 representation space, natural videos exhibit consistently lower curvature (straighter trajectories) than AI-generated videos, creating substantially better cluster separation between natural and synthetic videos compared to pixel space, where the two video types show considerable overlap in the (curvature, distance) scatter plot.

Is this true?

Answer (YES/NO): YES